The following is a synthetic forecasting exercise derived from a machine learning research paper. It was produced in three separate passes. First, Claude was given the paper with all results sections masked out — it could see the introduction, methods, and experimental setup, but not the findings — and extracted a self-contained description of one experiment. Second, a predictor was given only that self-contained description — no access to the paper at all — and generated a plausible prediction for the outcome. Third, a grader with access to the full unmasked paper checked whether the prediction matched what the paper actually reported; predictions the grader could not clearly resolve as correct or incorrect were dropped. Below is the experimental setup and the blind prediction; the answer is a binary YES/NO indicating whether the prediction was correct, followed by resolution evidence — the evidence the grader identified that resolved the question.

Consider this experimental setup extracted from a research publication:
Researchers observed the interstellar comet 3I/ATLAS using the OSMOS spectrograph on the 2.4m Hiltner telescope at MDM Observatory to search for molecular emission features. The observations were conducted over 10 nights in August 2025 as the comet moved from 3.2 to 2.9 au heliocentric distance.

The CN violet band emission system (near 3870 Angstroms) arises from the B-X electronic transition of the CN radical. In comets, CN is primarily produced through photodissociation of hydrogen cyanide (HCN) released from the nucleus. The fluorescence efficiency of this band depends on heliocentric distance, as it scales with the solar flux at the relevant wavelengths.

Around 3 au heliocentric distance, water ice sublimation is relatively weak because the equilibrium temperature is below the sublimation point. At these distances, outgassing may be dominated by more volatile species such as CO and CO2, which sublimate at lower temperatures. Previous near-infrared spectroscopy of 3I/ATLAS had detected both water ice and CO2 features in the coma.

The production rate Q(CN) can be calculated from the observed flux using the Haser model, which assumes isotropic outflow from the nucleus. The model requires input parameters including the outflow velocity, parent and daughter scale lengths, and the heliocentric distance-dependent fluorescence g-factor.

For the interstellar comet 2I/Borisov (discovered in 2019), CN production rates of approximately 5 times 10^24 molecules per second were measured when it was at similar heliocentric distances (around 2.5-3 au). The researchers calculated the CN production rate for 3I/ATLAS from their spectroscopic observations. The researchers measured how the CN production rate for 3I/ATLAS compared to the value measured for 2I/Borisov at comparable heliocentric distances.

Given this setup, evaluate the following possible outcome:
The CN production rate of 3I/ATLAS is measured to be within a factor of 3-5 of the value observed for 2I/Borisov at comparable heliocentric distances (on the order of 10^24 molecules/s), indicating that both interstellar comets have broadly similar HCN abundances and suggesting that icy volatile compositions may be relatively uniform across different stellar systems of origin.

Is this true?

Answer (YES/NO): NO